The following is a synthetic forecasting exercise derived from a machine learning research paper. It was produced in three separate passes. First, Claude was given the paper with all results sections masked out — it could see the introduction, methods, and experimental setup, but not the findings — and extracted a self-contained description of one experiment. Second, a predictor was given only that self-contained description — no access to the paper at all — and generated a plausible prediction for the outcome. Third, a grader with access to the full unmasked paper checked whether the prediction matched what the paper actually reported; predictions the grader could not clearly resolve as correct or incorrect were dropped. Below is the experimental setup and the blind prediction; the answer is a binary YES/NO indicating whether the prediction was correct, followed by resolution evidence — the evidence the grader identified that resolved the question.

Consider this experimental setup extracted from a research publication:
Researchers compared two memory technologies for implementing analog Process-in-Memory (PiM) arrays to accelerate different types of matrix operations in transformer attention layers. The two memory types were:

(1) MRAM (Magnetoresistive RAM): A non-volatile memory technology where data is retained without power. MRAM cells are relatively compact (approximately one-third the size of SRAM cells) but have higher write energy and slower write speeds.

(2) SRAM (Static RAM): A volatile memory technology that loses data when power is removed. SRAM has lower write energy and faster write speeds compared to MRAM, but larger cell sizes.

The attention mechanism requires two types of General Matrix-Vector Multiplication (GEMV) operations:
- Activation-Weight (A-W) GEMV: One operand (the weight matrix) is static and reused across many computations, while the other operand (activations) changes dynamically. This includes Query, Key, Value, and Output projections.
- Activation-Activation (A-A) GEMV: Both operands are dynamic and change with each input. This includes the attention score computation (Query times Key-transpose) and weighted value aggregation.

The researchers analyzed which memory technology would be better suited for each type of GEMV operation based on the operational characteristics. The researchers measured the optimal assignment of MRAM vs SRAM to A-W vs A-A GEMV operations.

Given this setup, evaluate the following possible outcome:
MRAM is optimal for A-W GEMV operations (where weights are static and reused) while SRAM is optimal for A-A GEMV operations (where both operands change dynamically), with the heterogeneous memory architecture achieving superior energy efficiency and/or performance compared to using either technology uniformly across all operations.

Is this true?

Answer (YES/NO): YES